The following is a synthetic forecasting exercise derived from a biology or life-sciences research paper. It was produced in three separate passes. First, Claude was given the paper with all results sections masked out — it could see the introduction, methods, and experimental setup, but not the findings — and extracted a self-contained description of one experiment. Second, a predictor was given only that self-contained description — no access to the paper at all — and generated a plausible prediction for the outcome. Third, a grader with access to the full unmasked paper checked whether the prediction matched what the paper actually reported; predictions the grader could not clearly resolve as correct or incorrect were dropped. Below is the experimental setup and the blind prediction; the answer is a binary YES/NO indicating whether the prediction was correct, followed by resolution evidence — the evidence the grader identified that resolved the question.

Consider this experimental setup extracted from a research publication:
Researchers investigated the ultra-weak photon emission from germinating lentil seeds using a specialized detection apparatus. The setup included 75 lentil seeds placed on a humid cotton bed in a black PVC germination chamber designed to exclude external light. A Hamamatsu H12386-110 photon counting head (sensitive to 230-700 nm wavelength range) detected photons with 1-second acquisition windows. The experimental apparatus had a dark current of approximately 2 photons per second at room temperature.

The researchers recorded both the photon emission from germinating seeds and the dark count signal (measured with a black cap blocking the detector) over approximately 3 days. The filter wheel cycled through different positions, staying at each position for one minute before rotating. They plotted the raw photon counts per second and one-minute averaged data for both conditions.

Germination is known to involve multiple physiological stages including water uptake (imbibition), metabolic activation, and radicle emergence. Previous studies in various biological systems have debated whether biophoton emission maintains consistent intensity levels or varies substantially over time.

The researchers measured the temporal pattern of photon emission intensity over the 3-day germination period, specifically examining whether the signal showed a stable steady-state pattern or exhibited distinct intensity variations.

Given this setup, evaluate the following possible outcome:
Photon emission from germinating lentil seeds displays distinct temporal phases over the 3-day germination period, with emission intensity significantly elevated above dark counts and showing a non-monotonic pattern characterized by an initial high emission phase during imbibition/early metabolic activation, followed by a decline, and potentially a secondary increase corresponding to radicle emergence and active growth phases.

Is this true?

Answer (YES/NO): NO